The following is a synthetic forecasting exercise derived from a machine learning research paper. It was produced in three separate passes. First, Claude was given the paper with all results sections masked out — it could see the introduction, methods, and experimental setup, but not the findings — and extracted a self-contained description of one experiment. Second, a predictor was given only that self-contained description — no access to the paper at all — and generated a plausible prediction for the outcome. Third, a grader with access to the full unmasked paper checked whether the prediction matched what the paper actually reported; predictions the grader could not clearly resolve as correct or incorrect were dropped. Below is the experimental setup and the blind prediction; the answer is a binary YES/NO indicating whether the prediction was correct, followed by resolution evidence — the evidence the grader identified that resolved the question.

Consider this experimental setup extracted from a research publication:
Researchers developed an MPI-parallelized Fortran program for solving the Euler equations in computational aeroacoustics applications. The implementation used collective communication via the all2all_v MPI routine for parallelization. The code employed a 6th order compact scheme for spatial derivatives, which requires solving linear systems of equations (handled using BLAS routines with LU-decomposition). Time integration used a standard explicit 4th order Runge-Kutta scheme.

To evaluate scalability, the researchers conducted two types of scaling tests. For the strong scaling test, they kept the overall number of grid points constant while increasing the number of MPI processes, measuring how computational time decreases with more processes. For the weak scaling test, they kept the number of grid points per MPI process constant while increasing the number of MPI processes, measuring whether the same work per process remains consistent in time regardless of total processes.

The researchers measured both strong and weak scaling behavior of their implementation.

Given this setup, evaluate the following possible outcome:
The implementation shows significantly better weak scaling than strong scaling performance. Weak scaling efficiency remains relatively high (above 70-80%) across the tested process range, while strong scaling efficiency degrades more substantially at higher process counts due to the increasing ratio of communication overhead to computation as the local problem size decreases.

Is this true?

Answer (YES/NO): NO